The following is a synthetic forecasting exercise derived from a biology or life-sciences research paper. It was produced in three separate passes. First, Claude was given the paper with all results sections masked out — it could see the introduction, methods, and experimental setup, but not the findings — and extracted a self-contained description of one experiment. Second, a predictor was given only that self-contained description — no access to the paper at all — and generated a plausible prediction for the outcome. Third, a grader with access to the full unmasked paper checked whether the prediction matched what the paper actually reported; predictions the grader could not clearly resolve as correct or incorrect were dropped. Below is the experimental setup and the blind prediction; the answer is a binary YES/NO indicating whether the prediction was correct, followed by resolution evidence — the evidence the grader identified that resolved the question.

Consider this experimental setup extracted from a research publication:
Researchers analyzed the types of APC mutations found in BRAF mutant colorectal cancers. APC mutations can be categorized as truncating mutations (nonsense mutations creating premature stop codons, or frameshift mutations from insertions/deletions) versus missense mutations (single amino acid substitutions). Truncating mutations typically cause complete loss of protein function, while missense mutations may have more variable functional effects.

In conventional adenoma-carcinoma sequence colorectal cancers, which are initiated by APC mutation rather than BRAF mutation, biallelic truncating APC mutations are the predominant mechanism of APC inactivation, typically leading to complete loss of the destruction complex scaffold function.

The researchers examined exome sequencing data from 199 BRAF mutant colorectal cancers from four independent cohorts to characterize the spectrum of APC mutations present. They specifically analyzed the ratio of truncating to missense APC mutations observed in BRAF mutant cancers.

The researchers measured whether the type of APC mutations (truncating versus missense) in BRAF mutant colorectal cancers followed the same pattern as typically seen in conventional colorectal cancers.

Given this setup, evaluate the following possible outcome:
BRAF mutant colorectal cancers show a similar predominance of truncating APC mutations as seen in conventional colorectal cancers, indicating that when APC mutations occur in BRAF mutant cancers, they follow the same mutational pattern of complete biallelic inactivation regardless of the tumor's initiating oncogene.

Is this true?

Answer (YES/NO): NO